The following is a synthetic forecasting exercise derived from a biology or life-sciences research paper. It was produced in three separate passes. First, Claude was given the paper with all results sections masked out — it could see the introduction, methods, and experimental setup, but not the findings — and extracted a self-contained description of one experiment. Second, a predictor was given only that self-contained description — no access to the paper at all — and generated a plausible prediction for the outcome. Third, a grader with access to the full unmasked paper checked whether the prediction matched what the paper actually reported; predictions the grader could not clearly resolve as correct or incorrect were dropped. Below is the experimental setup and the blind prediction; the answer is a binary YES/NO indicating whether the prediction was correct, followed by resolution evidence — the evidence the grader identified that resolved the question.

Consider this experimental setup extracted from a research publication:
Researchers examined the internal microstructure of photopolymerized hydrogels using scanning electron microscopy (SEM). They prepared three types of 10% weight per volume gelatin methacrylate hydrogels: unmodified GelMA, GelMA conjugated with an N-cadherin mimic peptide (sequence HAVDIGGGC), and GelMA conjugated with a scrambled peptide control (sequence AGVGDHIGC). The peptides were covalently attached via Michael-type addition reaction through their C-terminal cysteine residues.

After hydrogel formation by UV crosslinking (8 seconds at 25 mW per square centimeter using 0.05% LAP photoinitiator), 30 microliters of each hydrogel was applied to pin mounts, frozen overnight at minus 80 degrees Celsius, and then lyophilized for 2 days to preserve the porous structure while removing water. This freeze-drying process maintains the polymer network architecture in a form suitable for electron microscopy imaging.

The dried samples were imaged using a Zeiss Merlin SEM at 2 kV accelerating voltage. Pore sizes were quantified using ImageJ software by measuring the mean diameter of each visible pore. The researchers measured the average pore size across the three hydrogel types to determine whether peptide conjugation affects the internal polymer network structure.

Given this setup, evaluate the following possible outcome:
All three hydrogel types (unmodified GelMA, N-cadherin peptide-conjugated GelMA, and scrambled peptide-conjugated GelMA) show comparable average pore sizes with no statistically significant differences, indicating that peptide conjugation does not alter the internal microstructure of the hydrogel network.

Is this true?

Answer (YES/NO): YES